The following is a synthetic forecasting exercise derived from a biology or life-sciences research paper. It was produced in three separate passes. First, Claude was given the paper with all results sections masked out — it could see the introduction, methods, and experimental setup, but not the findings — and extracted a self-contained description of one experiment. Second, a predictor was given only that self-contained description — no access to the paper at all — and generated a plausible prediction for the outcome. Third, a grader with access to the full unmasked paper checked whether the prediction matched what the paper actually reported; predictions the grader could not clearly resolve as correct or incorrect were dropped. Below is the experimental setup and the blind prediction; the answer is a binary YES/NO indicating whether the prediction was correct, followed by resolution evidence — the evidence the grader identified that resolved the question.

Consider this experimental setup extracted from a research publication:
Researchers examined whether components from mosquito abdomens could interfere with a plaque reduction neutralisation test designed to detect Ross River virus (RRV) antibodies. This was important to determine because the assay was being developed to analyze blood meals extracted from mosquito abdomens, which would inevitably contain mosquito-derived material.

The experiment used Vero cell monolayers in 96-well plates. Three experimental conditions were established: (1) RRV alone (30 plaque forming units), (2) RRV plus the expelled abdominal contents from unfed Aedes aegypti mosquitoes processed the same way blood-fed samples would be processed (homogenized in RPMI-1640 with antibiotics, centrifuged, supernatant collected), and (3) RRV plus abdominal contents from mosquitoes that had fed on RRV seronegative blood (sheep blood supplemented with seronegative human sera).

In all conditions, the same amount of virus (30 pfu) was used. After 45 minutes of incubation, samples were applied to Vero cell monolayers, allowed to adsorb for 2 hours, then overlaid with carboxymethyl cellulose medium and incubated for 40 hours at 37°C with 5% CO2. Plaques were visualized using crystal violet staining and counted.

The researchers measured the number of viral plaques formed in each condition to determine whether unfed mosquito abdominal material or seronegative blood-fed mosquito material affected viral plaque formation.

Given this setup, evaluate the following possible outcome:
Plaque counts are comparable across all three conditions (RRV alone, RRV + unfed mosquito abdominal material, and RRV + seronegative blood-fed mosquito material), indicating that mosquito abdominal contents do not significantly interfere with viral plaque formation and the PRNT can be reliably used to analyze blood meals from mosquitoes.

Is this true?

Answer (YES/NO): NO